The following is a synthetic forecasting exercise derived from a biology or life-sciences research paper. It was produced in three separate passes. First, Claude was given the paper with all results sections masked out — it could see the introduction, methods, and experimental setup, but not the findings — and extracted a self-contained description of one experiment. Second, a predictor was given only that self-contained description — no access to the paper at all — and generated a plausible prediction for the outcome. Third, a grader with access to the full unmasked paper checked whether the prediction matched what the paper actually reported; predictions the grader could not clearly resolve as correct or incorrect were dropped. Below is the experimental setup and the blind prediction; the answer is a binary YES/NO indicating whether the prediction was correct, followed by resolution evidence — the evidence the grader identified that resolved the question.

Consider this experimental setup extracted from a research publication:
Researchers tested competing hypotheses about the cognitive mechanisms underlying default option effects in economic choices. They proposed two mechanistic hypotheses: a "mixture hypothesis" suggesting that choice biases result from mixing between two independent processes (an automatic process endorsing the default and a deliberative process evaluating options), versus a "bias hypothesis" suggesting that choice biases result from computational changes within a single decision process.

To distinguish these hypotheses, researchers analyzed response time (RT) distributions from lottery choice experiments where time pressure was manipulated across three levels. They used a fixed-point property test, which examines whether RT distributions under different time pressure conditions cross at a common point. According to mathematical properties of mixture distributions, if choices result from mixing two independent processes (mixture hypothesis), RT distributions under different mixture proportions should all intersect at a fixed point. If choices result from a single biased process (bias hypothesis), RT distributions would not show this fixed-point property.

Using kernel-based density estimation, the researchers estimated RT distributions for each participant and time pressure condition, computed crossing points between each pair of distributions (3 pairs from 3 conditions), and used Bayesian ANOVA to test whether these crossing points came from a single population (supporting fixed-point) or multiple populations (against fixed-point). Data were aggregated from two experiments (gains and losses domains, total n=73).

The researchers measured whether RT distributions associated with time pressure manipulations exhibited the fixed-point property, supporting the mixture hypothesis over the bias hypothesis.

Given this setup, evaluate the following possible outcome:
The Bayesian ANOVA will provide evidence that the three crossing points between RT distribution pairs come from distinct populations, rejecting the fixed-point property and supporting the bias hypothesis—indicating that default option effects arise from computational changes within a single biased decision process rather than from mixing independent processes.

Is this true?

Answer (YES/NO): YES